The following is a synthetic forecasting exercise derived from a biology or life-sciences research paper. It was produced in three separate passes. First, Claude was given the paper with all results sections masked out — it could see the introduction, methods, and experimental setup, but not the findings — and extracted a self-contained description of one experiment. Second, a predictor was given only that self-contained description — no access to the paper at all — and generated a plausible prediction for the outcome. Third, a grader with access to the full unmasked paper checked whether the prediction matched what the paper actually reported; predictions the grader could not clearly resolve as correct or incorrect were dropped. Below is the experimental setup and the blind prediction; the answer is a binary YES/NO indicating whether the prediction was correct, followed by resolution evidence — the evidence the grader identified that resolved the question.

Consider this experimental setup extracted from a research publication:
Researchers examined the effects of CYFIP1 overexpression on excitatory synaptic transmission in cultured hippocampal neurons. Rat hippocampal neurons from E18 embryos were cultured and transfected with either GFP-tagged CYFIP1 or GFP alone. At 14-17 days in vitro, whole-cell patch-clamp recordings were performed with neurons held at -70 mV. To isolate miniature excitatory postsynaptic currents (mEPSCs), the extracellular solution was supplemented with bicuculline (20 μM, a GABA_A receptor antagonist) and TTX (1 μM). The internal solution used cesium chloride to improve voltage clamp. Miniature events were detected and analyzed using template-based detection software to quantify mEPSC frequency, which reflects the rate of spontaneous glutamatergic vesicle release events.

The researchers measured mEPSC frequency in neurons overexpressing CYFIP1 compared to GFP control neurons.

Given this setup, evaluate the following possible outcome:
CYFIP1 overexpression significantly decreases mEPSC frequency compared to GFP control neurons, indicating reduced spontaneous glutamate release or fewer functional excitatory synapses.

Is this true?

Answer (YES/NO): NO